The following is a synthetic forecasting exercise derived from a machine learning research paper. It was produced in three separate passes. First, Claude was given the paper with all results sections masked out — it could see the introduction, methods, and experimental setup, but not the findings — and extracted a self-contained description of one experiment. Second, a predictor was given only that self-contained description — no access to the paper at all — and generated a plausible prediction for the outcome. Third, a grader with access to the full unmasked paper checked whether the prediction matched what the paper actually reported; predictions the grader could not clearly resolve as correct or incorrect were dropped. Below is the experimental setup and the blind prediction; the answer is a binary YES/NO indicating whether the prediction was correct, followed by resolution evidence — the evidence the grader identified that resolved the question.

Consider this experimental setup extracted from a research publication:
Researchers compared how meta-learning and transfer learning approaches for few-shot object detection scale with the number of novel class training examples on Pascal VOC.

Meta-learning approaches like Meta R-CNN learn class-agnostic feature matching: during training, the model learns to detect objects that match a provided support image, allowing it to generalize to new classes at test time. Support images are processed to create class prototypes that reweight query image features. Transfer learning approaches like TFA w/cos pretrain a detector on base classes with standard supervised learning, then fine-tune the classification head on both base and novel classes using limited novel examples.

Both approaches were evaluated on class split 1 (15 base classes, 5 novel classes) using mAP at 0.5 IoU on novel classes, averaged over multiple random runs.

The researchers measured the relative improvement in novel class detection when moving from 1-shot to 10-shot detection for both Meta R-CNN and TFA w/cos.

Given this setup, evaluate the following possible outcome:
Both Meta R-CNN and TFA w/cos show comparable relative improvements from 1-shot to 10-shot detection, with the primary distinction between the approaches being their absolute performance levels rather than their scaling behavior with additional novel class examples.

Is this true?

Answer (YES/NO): NO